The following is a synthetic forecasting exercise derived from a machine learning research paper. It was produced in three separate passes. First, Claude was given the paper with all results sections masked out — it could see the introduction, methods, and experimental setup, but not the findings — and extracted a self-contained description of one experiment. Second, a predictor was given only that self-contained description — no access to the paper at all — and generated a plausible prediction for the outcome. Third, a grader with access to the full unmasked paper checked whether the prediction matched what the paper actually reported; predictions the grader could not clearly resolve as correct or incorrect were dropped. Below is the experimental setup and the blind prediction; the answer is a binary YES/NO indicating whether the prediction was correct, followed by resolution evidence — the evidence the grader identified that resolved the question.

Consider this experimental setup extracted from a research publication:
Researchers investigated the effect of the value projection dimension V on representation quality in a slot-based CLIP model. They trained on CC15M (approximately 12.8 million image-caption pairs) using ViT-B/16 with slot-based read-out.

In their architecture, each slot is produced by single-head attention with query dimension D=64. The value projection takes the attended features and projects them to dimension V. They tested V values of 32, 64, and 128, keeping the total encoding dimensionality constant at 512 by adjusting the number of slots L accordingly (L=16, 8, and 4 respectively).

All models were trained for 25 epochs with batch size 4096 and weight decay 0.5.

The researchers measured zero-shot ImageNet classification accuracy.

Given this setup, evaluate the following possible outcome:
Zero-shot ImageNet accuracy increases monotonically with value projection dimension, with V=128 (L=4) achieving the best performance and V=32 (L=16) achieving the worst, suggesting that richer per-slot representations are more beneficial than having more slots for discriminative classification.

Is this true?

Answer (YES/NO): NO